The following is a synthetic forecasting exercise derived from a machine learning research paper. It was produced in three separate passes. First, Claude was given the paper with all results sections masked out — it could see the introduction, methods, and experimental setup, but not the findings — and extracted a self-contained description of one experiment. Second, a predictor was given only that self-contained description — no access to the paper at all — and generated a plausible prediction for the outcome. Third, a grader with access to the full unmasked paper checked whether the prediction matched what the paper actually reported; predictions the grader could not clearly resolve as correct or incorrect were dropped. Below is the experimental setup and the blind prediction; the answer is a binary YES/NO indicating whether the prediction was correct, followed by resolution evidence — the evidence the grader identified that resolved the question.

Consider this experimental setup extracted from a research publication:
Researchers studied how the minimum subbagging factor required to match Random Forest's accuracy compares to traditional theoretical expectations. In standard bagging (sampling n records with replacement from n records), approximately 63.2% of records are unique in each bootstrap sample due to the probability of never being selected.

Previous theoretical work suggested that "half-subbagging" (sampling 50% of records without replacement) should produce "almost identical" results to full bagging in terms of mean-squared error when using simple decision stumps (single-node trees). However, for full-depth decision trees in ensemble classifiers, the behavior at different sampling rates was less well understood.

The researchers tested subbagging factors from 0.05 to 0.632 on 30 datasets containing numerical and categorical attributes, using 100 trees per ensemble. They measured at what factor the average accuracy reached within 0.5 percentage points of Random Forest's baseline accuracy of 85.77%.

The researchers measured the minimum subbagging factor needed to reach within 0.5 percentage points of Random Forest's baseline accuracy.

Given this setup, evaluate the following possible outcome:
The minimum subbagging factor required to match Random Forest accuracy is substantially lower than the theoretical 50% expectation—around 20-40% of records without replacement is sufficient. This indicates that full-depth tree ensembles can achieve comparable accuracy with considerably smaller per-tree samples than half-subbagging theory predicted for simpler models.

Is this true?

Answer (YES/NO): YES